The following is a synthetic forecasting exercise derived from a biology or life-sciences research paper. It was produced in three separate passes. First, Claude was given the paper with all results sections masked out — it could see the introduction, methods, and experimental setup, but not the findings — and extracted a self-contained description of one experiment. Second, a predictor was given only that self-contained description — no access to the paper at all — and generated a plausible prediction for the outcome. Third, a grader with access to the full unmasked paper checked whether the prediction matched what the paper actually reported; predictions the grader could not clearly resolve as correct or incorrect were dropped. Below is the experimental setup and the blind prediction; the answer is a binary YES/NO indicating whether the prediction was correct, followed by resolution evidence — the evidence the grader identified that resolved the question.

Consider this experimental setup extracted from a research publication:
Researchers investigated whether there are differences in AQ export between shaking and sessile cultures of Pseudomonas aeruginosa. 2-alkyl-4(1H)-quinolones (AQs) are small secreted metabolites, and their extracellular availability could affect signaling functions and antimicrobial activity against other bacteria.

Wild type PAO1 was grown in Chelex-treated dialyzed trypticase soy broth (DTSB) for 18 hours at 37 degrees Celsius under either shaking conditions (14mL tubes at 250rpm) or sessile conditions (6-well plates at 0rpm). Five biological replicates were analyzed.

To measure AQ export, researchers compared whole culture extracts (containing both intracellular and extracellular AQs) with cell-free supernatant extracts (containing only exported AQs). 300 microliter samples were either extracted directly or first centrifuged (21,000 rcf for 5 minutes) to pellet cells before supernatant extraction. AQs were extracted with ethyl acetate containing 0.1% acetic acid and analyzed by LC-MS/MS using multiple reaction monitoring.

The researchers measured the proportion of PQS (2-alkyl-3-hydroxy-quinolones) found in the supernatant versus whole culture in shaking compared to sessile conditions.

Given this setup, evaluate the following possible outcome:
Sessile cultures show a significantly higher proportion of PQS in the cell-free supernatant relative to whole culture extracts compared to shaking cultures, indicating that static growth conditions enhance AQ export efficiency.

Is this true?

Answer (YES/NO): YES